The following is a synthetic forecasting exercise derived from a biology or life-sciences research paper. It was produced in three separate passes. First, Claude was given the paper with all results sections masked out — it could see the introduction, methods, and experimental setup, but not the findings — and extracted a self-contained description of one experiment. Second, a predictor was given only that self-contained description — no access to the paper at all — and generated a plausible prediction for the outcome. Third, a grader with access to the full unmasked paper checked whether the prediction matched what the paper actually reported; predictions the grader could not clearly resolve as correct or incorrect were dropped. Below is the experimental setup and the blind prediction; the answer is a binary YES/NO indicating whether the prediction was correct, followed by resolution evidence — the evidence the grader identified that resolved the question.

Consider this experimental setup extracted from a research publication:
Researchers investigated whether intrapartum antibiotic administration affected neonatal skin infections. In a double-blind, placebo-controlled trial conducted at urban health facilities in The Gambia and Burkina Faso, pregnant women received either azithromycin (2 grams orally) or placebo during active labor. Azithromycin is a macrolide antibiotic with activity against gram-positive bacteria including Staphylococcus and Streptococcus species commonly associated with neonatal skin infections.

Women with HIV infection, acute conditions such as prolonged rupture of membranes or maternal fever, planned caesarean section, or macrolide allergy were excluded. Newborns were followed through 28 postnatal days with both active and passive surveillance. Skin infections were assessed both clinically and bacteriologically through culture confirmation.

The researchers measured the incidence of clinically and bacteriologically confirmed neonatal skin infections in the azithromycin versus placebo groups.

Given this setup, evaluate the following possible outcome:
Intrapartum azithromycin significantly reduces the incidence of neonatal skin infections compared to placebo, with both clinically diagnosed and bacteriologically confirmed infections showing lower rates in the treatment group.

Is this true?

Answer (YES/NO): YES